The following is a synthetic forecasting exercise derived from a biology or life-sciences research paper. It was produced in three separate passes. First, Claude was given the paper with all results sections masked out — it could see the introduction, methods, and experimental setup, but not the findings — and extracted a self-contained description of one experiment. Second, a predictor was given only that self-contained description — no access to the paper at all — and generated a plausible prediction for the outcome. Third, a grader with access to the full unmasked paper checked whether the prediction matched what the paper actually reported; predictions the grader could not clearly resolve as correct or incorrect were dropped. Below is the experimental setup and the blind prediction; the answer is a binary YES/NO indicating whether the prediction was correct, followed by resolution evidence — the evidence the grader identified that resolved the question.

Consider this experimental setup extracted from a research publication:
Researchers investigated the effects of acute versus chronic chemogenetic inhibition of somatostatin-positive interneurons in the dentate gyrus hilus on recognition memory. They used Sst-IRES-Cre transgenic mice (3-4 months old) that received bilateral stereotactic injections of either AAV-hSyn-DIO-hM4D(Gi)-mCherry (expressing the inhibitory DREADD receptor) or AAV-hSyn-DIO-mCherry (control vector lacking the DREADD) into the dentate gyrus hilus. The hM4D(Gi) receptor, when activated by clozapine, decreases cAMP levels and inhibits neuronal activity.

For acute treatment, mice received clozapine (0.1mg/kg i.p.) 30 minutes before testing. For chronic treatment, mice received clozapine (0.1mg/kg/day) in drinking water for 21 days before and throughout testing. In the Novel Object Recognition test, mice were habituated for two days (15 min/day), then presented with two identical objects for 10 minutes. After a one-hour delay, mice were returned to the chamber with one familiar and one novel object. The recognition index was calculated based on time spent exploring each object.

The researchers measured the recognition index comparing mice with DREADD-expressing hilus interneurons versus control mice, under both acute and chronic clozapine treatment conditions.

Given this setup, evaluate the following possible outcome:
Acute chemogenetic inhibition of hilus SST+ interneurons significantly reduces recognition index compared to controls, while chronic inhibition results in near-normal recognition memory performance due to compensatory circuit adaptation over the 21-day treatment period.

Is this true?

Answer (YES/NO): NO